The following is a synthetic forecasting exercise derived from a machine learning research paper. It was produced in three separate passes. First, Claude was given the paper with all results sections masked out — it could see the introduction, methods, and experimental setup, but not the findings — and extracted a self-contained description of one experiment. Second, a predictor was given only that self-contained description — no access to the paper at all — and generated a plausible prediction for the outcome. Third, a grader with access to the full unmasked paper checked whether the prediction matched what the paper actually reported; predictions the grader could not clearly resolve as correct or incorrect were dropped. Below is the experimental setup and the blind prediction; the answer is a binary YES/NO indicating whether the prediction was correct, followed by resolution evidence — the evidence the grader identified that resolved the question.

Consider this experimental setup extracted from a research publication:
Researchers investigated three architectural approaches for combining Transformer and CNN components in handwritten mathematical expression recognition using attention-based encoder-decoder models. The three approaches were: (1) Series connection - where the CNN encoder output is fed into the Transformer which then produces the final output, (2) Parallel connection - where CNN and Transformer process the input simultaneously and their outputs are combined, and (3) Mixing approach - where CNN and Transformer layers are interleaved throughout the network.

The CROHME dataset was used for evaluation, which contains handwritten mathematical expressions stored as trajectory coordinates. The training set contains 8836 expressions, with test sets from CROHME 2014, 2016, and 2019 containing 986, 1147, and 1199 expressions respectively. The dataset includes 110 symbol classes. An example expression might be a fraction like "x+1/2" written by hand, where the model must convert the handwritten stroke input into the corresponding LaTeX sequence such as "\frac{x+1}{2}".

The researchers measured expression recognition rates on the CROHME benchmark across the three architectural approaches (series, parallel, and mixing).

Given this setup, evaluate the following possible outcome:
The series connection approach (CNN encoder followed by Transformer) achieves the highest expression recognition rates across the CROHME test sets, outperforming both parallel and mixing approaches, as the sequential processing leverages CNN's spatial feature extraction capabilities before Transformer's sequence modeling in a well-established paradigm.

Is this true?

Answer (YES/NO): NO